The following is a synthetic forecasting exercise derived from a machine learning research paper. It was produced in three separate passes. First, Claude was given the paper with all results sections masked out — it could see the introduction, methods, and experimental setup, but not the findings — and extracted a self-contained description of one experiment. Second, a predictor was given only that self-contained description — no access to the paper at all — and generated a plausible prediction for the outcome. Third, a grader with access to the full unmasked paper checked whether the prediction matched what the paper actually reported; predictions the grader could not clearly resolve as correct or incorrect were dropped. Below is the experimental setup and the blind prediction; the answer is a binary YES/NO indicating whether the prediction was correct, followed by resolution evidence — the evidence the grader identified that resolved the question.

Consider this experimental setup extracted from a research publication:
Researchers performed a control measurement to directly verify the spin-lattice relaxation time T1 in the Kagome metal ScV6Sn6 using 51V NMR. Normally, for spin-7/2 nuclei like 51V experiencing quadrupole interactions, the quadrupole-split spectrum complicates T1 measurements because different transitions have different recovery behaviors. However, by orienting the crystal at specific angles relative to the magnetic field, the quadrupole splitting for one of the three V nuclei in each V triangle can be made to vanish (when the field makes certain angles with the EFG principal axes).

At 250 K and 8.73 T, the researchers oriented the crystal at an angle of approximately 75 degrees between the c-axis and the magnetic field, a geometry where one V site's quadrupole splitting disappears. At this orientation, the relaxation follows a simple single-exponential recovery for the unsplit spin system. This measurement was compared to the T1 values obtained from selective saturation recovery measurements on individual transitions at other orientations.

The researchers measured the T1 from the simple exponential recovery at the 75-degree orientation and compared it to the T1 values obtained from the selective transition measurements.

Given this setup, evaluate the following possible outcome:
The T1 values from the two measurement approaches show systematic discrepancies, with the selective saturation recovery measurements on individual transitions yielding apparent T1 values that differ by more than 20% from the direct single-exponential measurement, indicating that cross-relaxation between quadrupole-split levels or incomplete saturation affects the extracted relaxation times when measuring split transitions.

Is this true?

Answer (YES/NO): NO